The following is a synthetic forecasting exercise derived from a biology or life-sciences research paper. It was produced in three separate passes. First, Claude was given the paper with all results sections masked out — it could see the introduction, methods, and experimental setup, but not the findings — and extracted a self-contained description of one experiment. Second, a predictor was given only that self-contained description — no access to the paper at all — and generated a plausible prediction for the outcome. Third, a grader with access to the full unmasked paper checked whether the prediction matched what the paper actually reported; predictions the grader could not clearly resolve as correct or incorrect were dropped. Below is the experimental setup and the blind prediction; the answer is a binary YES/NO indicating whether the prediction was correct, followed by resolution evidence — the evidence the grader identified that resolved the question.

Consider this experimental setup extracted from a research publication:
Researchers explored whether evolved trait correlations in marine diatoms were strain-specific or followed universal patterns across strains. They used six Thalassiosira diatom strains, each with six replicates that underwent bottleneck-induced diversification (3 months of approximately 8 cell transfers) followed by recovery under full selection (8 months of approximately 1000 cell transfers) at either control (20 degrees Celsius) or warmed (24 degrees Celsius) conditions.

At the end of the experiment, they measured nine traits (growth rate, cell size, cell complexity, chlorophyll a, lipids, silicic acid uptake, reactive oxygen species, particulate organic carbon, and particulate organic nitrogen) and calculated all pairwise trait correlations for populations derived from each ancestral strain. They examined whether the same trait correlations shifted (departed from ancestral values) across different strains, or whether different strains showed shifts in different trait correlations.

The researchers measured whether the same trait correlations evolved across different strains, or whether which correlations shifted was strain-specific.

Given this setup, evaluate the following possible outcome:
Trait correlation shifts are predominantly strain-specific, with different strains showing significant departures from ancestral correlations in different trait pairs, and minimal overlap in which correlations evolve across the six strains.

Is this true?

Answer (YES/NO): YES